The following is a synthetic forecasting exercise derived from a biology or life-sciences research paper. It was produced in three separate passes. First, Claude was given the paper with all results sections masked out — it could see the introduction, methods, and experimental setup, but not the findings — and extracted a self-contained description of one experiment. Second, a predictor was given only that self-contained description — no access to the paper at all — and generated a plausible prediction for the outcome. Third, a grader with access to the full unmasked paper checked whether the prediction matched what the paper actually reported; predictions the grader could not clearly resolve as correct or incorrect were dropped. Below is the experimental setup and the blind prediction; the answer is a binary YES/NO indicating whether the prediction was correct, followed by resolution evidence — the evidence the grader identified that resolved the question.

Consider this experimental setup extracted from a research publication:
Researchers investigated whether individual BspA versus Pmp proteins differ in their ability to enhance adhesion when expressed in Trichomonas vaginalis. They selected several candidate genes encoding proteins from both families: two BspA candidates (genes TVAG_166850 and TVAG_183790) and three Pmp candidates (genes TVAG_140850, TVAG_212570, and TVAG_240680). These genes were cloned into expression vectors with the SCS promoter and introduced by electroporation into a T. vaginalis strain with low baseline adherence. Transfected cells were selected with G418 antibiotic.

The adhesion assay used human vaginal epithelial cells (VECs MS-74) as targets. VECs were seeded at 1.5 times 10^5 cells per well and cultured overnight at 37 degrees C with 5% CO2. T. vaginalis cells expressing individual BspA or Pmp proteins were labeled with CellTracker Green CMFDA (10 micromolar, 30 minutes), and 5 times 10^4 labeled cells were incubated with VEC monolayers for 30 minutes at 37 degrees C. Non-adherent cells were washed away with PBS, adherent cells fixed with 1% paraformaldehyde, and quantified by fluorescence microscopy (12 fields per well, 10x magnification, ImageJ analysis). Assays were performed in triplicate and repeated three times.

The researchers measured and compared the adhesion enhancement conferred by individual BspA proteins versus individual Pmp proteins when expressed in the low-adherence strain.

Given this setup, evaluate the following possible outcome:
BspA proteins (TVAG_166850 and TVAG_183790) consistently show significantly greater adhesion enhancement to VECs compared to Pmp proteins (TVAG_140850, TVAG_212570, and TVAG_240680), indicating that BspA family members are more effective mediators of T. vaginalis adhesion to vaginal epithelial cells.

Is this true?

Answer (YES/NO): NO